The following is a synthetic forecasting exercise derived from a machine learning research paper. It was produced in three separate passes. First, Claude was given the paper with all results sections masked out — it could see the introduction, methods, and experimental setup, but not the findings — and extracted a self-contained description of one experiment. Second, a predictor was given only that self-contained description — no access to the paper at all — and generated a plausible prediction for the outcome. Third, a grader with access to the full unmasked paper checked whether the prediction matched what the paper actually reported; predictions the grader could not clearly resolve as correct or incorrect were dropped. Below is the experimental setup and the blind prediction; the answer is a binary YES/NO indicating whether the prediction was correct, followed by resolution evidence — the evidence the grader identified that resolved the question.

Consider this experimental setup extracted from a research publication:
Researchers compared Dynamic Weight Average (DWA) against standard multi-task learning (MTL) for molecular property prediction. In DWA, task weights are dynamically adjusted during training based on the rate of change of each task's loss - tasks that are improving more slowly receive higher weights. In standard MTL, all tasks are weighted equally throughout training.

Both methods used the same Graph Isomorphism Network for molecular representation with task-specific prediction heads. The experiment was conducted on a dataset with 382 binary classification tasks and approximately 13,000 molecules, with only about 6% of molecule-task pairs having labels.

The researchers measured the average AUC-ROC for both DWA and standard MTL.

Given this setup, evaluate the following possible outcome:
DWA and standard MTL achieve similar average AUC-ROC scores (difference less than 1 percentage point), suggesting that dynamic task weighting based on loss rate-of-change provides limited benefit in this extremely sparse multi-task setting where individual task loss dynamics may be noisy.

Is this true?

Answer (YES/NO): NO